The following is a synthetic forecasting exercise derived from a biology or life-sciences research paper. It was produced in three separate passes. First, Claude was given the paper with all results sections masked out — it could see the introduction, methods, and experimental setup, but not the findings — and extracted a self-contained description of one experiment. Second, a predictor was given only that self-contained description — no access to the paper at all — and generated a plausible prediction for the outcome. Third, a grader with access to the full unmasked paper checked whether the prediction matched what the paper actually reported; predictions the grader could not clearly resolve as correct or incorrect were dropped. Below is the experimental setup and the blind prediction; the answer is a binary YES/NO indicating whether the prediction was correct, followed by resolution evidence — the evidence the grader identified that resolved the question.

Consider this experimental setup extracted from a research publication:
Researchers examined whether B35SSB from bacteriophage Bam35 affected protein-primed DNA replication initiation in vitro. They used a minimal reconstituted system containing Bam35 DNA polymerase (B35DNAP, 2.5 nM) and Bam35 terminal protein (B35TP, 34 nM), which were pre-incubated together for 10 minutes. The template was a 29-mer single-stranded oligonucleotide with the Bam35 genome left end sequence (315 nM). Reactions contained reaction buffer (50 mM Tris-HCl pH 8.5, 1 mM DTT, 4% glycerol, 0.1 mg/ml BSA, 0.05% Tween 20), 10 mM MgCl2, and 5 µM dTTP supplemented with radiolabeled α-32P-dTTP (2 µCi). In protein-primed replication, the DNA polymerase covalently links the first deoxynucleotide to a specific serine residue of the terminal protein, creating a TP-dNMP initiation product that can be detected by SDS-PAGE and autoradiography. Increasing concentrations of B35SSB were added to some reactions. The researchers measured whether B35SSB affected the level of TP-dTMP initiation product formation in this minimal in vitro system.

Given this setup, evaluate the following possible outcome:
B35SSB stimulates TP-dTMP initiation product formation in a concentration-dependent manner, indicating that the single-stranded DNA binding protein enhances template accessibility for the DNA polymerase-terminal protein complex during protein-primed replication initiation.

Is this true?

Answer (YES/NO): NO